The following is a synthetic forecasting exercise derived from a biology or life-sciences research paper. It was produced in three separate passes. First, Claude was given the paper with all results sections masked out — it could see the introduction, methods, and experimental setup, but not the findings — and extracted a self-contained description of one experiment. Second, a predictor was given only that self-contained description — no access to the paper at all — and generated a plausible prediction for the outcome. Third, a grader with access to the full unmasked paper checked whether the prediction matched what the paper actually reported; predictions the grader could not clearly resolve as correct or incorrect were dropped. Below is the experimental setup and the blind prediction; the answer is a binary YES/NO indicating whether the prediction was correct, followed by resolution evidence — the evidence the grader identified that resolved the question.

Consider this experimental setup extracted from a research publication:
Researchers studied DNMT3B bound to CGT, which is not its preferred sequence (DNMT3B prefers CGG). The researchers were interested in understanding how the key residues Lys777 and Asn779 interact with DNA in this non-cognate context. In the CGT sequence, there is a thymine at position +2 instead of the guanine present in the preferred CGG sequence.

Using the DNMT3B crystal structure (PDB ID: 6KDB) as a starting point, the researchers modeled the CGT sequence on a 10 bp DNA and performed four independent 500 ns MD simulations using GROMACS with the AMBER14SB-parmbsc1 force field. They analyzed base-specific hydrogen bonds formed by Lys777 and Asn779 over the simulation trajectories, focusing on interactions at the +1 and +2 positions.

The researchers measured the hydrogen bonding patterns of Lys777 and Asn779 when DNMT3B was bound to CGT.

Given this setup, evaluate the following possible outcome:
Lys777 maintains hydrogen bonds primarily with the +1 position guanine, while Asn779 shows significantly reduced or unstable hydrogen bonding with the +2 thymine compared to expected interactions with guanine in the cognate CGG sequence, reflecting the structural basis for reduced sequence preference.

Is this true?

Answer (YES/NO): NO